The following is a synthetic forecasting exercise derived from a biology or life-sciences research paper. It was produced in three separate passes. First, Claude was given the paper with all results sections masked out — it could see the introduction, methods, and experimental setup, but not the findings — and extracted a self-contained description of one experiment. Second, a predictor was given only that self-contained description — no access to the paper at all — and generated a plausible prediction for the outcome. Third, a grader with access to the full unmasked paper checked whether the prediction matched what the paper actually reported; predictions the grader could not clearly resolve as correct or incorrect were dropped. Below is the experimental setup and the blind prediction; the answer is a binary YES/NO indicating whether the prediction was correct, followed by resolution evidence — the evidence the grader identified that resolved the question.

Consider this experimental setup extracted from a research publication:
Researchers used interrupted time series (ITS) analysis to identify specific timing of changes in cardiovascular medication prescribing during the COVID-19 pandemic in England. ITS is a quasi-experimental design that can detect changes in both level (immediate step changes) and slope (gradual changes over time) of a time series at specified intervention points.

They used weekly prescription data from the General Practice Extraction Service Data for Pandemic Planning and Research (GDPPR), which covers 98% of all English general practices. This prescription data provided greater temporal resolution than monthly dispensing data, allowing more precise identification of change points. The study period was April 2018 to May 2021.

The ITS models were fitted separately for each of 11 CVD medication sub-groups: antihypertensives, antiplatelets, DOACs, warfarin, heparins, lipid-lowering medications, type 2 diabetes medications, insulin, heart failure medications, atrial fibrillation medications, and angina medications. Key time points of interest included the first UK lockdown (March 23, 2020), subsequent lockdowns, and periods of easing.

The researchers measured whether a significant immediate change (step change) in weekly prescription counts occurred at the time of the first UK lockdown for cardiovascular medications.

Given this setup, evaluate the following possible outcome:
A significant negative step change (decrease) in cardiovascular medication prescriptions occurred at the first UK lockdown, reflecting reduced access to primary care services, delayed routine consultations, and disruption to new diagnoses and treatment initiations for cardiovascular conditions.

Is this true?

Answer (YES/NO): NO